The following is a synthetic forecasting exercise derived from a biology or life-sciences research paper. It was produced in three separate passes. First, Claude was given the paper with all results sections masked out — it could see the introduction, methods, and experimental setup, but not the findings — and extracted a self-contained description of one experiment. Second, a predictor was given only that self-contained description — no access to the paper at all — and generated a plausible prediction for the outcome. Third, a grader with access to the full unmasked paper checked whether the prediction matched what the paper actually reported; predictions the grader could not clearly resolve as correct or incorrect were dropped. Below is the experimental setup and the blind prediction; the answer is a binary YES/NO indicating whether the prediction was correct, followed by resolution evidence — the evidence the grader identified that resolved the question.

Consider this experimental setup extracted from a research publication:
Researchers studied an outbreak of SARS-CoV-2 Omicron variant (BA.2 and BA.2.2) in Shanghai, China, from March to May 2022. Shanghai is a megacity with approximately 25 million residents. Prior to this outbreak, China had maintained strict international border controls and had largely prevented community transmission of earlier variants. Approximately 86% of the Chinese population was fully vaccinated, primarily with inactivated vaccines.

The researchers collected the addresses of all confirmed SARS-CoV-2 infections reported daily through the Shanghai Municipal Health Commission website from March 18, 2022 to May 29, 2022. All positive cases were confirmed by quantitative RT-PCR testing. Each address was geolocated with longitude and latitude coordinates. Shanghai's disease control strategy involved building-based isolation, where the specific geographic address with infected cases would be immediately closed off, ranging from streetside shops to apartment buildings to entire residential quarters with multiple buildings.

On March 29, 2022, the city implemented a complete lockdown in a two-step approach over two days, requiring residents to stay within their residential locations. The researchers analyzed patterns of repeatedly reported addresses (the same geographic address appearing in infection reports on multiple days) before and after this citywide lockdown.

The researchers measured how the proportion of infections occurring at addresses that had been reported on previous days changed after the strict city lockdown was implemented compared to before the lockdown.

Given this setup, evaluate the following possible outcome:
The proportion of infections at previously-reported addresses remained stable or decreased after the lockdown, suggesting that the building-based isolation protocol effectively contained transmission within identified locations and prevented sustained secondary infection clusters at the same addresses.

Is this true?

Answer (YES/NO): NO